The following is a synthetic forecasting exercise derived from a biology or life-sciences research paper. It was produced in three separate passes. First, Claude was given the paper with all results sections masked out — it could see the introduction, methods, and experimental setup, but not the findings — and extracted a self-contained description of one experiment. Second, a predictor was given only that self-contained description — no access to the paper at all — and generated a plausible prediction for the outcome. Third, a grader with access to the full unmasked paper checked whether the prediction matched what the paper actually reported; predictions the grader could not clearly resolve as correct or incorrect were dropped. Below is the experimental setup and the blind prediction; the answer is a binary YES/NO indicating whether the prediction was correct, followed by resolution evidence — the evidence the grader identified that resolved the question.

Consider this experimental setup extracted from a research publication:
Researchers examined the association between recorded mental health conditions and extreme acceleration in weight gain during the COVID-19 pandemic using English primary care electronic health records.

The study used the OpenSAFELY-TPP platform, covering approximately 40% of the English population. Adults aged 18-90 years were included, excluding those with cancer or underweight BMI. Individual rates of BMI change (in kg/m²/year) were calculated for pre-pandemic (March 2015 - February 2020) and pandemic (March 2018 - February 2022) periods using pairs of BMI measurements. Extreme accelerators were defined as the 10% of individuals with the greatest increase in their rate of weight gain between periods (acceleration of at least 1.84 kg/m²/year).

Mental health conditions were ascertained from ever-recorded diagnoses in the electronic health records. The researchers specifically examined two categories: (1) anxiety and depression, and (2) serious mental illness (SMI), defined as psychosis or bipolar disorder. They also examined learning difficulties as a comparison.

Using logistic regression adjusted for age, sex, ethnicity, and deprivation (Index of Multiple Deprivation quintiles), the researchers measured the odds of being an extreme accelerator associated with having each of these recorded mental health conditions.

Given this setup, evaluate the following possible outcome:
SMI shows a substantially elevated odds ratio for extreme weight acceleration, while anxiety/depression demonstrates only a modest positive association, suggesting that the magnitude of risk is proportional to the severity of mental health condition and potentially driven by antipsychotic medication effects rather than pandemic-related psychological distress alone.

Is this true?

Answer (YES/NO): NO